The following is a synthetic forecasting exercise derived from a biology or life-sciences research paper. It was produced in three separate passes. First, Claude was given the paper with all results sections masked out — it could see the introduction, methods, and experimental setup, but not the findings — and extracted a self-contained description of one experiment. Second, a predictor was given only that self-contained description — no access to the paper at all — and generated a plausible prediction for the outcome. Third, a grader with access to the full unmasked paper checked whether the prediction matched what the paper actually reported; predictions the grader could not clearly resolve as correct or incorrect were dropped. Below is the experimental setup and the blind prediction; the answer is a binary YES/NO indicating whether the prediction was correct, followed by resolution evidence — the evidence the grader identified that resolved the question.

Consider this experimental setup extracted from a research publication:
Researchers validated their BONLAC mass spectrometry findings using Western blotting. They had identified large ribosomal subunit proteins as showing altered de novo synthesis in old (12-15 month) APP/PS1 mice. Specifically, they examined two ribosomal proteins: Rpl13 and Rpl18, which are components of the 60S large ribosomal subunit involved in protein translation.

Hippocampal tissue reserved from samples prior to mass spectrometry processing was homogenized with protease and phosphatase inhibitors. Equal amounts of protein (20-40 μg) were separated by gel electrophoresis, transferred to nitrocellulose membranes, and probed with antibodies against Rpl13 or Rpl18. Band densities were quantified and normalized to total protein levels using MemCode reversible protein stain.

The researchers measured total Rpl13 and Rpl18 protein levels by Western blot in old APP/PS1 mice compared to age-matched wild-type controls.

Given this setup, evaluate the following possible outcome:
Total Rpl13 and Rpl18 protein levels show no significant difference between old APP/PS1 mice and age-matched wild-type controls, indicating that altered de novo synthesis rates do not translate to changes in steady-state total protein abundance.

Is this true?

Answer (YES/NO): NO